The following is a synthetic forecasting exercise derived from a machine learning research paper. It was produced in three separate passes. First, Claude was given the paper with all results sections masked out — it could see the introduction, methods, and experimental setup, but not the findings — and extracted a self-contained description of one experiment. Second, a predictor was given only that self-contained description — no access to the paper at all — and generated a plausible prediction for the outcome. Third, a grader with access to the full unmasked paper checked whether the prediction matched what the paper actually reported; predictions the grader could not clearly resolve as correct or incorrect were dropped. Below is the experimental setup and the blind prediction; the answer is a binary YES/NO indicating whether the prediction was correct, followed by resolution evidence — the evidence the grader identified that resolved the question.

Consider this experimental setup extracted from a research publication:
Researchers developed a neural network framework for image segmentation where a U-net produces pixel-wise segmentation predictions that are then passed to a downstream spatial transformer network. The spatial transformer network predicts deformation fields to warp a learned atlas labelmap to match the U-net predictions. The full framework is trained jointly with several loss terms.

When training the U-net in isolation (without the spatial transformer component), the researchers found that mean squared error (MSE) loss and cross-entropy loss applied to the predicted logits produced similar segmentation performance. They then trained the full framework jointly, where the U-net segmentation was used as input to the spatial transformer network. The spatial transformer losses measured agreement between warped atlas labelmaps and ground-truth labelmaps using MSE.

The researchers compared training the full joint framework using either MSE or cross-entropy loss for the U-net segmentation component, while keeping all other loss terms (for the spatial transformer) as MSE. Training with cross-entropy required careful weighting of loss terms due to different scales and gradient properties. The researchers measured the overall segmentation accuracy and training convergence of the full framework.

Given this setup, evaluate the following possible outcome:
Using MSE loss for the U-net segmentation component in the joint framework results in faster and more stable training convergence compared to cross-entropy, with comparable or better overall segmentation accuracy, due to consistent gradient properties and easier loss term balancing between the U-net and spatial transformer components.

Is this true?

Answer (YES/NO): YES